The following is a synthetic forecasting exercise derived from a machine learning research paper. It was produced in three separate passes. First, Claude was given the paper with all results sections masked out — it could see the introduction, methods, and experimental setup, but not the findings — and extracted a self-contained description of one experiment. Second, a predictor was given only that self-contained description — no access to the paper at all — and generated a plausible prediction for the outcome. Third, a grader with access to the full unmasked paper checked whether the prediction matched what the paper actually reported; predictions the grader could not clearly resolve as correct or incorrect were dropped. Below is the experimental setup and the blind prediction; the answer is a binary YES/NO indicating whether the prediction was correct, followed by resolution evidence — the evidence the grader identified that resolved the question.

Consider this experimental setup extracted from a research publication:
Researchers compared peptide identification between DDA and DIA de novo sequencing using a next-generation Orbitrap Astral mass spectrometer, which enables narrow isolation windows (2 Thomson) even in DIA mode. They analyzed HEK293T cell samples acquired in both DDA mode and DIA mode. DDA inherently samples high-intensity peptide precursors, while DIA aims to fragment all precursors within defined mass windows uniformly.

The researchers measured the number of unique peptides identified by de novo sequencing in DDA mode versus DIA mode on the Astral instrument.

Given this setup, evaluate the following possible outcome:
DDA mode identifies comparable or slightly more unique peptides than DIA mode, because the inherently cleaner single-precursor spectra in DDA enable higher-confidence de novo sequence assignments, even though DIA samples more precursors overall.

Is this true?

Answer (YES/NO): NO